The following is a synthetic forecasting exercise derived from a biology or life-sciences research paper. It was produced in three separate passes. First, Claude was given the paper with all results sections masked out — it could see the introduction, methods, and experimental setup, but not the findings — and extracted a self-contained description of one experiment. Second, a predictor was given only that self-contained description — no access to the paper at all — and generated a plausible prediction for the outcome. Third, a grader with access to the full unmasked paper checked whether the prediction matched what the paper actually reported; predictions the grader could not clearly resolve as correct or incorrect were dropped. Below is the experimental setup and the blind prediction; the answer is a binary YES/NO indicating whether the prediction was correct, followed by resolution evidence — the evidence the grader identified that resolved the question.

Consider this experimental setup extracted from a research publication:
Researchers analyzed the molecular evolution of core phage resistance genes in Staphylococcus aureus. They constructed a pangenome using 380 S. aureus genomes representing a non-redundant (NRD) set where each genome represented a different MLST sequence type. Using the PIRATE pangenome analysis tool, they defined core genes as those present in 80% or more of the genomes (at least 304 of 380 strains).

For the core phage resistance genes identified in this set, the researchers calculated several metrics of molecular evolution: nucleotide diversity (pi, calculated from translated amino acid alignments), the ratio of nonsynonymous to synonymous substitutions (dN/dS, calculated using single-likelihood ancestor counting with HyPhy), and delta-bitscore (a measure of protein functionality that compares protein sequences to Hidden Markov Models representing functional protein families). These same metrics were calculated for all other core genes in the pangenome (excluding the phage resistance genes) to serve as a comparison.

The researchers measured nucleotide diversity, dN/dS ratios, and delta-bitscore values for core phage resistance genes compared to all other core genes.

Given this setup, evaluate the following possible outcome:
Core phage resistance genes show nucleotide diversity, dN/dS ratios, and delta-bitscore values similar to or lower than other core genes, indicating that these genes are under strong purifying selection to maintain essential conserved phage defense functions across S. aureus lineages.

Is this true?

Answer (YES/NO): YES